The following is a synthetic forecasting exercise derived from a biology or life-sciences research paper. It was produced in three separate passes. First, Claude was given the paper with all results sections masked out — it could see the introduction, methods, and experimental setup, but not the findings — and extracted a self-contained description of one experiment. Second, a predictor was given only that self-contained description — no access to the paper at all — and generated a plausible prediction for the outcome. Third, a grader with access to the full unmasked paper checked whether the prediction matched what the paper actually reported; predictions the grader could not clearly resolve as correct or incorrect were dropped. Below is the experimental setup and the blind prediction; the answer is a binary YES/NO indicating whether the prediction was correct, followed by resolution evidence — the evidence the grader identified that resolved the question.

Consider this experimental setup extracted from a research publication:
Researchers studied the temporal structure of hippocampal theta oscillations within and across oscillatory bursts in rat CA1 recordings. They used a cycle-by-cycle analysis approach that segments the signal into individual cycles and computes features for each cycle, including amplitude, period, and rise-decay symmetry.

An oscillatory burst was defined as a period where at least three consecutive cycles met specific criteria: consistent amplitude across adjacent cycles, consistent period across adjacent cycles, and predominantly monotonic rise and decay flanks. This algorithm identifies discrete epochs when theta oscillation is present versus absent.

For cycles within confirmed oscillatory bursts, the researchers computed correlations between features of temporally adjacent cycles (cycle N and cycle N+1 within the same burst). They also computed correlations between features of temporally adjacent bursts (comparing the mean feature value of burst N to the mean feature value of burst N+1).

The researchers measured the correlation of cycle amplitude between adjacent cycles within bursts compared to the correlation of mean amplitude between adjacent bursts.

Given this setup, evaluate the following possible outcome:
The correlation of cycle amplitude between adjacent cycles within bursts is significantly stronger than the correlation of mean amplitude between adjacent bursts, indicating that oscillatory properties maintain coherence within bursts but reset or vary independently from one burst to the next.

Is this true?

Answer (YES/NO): YES